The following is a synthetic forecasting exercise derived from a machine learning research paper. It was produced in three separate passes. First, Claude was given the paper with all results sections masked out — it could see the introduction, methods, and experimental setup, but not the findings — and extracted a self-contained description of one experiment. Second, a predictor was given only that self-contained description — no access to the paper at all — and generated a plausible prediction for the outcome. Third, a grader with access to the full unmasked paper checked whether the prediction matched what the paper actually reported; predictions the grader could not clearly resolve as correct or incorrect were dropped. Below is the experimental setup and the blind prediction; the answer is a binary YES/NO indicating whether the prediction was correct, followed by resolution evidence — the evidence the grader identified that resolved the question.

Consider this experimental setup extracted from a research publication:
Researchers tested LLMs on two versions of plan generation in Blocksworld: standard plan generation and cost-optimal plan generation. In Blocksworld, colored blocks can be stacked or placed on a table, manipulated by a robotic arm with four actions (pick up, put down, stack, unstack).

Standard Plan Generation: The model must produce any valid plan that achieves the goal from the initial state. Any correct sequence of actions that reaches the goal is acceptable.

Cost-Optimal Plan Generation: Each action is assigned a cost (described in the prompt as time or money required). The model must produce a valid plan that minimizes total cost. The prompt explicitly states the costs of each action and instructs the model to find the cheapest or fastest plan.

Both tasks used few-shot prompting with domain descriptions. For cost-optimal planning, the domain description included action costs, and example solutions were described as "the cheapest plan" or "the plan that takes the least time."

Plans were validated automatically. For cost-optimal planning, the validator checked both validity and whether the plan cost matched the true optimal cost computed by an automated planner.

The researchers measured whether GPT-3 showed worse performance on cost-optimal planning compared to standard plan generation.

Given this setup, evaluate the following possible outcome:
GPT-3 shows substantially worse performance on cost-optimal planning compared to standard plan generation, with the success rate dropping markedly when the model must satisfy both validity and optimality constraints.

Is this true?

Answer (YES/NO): YES